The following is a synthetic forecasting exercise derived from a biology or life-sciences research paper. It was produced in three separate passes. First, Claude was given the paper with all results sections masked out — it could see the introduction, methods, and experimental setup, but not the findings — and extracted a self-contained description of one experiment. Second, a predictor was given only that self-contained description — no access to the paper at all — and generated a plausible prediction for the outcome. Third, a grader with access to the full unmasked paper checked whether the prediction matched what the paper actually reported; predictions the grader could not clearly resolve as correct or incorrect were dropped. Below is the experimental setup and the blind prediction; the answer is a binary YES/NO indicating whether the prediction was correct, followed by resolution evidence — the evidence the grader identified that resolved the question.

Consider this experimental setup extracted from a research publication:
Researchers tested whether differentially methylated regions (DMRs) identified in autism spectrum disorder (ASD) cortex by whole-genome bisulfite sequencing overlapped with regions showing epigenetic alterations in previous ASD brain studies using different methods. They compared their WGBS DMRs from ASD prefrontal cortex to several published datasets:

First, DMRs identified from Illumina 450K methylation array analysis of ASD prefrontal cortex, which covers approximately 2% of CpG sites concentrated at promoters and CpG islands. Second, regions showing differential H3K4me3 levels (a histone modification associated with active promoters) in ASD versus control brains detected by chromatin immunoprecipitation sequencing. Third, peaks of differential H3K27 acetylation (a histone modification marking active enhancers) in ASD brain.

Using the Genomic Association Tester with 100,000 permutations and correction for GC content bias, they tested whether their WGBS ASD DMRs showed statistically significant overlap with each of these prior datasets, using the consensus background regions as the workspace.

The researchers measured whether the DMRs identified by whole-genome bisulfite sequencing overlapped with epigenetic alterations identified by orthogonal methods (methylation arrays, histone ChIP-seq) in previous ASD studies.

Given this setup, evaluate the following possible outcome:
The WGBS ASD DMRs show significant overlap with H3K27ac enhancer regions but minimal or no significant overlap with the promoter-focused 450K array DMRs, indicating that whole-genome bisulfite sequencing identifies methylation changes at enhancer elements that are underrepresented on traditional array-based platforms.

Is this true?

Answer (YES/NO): NO